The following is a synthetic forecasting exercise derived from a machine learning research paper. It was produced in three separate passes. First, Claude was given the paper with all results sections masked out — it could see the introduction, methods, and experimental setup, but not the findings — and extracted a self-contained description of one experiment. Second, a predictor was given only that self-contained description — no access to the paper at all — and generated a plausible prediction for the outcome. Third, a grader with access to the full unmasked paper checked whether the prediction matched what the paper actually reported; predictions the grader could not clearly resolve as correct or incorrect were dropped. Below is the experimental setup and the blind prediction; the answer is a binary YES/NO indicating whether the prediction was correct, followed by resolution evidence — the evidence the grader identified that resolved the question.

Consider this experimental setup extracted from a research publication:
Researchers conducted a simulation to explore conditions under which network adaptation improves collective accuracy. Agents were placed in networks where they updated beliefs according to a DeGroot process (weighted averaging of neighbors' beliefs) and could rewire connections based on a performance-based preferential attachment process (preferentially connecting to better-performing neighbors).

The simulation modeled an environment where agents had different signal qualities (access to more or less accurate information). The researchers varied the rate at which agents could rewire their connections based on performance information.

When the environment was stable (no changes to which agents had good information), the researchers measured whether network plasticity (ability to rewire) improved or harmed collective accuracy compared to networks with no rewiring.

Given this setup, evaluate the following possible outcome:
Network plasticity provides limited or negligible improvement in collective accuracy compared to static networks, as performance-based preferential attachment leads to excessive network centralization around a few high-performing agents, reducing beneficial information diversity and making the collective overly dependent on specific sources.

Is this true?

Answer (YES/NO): NO